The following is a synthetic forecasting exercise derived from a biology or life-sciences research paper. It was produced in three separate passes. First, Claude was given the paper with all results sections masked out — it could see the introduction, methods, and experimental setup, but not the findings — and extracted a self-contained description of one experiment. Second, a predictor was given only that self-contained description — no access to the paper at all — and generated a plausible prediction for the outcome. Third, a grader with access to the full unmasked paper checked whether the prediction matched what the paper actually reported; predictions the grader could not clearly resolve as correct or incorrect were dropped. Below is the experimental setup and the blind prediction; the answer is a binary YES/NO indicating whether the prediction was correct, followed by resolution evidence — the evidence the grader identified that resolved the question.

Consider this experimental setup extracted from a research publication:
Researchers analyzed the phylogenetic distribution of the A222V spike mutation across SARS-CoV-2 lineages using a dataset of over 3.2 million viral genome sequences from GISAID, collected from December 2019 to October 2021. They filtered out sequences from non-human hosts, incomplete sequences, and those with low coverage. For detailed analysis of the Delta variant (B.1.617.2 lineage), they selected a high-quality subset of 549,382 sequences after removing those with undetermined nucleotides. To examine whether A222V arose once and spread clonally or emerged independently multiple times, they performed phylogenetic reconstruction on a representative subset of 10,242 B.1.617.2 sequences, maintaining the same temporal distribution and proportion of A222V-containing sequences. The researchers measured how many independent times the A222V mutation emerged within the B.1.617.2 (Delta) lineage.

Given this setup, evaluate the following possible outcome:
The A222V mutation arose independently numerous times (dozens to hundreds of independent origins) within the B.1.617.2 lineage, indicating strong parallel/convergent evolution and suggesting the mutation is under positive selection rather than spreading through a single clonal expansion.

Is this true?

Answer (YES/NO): YES